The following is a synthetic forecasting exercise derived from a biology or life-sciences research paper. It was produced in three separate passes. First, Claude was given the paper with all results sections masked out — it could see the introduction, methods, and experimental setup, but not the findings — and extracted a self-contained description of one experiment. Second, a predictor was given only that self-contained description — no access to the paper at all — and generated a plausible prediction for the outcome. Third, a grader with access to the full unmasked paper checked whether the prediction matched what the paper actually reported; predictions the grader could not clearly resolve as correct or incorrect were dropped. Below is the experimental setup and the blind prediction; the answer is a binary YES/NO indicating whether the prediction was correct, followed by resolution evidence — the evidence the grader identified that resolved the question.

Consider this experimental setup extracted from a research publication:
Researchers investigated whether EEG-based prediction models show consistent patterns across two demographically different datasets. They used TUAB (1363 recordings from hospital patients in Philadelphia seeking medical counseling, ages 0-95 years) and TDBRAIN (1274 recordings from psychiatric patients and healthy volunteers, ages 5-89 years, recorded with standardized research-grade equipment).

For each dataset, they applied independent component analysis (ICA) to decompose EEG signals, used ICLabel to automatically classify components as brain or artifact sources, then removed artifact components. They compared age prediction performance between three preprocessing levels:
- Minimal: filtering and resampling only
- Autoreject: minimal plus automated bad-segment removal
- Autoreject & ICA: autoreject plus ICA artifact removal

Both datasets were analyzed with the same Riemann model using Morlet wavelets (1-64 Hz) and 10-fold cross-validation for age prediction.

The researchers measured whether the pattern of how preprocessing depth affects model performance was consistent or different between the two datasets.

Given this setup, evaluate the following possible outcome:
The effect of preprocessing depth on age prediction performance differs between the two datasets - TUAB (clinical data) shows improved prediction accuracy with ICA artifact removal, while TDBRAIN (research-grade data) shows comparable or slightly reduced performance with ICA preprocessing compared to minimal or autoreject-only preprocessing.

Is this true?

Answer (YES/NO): NO